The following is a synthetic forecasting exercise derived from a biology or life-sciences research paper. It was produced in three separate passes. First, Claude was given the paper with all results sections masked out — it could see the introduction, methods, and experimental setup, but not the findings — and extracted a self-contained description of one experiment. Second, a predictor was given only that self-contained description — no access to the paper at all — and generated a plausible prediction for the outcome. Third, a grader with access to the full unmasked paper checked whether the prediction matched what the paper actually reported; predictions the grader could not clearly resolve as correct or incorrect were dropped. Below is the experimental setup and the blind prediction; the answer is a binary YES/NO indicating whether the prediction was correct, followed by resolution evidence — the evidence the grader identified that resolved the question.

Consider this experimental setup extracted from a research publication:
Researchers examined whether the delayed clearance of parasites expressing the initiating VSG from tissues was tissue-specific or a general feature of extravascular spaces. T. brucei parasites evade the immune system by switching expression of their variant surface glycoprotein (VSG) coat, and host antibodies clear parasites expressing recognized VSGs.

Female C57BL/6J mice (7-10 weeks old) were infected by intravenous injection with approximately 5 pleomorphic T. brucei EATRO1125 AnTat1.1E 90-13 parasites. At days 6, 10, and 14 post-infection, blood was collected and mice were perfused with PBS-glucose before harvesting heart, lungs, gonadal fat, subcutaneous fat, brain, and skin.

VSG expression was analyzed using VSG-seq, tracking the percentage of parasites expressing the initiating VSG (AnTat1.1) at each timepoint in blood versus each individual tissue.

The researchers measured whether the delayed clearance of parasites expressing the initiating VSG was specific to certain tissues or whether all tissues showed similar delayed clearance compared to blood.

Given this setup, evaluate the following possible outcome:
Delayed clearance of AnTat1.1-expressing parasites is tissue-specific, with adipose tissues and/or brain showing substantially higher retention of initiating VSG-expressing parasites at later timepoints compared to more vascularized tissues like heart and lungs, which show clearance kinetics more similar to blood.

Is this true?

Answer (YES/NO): NO